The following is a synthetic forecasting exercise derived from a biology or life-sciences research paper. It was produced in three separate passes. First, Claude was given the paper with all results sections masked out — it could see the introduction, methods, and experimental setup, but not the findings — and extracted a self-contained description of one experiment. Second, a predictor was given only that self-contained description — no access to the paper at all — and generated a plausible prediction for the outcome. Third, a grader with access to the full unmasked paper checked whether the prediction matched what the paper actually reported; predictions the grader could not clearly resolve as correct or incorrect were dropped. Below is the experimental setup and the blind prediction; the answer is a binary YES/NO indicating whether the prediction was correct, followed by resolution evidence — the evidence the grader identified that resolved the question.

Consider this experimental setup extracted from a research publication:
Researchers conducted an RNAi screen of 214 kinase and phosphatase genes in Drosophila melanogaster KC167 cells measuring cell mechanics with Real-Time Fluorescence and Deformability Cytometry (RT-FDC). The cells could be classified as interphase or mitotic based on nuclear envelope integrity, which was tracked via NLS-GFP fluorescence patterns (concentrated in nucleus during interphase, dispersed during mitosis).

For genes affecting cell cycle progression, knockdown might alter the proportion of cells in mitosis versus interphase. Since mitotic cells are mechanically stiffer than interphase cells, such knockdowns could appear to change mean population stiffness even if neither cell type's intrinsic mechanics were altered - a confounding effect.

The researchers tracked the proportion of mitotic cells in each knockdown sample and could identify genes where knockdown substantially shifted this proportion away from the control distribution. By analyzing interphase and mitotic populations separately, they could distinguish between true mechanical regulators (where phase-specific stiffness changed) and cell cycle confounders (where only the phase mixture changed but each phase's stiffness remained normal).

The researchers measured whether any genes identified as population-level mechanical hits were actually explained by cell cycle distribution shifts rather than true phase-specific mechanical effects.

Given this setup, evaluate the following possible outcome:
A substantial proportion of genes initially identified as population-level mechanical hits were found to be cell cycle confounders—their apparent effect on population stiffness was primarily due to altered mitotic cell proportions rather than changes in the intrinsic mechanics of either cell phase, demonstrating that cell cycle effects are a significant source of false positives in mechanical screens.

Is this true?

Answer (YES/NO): NO